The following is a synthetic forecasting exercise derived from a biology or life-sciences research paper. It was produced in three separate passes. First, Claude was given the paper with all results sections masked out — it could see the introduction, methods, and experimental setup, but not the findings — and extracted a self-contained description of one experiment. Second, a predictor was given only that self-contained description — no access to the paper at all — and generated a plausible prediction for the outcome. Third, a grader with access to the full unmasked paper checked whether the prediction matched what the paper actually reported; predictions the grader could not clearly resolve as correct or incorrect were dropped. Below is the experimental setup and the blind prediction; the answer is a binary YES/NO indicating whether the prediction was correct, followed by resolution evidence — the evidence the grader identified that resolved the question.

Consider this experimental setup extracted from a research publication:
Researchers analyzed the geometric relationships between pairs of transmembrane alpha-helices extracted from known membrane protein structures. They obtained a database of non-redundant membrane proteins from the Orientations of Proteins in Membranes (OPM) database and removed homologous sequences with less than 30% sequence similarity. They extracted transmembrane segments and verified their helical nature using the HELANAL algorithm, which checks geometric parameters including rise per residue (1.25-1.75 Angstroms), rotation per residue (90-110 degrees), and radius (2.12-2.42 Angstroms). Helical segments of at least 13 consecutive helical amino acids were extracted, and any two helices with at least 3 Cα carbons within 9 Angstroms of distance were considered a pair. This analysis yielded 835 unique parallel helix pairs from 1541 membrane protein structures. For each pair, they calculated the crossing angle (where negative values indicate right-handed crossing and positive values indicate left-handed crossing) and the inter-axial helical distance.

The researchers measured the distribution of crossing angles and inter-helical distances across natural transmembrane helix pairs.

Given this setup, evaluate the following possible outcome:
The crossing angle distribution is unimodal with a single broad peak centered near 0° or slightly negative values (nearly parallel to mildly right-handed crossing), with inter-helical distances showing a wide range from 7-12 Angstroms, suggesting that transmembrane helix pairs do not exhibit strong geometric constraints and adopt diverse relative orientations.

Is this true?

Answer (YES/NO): NO